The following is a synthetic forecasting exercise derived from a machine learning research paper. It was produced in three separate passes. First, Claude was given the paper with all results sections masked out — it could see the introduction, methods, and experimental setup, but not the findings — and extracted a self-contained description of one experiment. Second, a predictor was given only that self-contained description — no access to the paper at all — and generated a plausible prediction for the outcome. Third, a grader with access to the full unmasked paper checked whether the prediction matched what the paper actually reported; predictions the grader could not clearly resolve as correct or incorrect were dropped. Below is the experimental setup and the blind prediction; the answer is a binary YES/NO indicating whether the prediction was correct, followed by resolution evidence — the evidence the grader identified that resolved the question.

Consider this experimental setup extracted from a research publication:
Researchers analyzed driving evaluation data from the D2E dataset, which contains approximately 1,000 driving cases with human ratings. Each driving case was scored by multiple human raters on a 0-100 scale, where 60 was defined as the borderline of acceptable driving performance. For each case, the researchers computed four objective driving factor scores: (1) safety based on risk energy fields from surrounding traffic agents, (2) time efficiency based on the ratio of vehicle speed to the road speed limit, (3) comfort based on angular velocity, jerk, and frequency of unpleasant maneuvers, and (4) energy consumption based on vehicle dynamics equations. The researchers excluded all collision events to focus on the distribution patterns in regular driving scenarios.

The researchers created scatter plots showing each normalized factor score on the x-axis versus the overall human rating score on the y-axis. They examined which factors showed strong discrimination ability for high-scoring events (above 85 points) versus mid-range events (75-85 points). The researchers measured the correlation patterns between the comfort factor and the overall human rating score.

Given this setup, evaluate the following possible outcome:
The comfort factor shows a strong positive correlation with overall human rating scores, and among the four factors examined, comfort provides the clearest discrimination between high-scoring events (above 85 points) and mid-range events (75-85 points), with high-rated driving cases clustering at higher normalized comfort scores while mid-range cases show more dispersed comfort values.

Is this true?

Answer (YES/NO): NO